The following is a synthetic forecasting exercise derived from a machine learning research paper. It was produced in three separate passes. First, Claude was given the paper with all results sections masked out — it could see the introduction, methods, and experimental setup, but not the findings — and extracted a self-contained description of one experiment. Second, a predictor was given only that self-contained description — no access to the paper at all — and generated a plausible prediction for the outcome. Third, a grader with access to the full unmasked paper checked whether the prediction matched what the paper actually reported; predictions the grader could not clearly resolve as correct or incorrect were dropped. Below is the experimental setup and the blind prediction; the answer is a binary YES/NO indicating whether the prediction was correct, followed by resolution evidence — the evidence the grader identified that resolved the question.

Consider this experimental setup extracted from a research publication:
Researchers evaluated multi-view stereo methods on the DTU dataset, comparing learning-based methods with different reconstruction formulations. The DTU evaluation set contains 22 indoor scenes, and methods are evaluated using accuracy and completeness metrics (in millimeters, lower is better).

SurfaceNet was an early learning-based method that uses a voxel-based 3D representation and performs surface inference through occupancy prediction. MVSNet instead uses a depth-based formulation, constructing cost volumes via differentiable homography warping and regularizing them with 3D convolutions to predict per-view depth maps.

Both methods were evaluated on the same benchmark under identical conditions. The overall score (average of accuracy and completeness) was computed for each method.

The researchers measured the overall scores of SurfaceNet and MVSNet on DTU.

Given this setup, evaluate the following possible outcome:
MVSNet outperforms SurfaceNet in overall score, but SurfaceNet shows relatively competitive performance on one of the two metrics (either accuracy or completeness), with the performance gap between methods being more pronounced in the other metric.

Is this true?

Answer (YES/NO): YES